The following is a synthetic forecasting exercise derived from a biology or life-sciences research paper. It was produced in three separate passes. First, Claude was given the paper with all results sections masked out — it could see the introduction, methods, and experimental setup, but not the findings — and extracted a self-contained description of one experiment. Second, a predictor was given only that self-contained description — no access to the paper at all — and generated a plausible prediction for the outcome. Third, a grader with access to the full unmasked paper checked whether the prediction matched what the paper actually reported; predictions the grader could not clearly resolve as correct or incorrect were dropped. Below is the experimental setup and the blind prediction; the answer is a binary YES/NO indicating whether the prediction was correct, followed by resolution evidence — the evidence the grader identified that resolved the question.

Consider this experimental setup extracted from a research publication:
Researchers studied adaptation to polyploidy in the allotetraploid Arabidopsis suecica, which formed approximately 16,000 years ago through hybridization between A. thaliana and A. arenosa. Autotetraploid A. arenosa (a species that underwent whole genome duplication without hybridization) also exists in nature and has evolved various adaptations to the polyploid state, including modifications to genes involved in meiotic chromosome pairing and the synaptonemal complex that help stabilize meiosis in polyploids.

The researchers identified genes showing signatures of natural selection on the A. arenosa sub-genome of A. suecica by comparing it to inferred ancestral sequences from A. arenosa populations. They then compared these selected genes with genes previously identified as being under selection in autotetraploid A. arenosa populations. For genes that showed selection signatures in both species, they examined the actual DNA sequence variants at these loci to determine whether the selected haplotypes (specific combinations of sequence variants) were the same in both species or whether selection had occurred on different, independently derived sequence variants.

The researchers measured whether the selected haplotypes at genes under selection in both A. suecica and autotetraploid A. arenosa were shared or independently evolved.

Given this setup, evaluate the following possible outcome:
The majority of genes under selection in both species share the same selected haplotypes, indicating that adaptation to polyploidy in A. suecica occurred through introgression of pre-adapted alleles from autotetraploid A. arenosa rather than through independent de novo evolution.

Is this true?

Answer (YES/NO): NO